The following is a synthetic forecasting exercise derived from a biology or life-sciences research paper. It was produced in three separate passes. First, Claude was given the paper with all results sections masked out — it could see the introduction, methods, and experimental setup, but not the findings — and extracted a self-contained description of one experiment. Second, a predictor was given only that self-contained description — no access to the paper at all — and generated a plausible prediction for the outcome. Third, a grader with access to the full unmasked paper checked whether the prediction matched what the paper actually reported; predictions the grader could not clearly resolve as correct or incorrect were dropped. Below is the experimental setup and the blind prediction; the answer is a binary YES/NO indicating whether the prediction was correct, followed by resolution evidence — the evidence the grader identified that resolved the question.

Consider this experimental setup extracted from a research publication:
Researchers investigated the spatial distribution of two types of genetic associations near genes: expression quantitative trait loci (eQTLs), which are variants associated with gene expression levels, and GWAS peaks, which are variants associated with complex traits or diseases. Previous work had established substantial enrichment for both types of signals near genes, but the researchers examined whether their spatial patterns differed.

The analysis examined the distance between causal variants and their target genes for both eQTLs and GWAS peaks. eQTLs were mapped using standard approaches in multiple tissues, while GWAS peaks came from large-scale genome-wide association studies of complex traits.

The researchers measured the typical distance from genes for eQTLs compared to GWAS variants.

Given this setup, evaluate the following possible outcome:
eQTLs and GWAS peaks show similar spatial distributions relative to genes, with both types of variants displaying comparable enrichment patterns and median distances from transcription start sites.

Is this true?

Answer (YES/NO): NO